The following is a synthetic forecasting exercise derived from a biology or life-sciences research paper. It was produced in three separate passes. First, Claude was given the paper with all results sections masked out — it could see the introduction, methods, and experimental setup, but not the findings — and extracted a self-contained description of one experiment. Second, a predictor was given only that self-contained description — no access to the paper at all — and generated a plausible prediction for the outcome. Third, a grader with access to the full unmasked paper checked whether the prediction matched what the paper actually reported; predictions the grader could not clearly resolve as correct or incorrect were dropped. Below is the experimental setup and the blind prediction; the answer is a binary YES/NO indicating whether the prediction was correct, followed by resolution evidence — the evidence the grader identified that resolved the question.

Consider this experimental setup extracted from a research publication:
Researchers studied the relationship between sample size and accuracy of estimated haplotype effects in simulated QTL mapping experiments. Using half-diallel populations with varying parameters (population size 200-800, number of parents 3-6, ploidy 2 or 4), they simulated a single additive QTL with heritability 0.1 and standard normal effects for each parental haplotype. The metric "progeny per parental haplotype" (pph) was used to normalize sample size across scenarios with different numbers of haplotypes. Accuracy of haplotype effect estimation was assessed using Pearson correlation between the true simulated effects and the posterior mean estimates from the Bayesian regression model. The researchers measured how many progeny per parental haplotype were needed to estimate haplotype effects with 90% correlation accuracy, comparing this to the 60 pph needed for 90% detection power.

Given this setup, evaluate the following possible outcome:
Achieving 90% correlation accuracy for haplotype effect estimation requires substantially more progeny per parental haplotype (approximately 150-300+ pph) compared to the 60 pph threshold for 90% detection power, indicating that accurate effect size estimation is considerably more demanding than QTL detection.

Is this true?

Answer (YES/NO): NO